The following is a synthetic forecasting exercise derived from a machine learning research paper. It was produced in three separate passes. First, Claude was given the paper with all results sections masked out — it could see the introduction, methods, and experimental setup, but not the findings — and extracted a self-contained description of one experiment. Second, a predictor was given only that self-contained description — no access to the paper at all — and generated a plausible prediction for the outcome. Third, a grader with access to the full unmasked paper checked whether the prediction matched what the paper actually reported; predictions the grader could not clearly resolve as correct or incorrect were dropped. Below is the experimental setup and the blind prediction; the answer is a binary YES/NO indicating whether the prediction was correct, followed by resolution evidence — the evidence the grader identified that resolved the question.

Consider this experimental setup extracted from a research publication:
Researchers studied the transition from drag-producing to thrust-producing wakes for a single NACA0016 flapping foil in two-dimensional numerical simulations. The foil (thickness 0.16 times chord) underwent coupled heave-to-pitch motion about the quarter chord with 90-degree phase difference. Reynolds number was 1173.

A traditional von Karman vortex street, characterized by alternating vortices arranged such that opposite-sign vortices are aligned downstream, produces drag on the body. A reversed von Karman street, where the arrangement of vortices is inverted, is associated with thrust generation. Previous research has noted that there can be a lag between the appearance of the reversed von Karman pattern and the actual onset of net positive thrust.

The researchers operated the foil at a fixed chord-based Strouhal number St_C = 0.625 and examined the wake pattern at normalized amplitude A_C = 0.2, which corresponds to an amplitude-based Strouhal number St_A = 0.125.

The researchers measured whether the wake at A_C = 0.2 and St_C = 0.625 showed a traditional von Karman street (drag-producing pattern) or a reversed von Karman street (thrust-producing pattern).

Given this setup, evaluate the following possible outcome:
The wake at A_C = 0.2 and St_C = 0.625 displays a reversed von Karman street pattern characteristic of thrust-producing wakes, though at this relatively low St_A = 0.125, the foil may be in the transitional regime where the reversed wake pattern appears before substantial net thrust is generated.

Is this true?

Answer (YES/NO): NO